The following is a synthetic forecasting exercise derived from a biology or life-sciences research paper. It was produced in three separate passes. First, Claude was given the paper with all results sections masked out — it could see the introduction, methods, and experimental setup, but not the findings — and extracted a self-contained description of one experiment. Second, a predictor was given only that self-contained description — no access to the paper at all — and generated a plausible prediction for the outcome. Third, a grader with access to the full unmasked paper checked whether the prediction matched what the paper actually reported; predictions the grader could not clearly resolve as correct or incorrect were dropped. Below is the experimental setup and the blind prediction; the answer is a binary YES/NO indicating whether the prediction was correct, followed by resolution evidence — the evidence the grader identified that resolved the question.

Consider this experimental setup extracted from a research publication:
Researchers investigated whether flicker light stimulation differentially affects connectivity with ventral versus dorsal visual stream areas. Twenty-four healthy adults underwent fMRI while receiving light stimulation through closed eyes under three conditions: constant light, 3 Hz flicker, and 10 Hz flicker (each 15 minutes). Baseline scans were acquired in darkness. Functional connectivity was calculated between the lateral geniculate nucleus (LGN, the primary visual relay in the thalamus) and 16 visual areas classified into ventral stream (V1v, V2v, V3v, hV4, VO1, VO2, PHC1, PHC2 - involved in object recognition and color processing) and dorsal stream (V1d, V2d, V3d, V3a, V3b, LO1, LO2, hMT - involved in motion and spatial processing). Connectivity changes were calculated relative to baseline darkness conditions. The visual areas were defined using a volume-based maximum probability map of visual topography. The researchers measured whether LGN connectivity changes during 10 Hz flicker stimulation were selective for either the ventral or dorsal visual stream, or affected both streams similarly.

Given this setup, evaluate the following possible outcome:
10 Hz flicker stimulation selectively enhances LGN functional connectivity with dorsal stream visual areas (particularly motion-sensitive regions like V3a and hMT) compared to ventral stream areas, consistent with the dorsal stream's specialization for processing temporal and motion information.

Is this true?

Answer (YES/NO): NO